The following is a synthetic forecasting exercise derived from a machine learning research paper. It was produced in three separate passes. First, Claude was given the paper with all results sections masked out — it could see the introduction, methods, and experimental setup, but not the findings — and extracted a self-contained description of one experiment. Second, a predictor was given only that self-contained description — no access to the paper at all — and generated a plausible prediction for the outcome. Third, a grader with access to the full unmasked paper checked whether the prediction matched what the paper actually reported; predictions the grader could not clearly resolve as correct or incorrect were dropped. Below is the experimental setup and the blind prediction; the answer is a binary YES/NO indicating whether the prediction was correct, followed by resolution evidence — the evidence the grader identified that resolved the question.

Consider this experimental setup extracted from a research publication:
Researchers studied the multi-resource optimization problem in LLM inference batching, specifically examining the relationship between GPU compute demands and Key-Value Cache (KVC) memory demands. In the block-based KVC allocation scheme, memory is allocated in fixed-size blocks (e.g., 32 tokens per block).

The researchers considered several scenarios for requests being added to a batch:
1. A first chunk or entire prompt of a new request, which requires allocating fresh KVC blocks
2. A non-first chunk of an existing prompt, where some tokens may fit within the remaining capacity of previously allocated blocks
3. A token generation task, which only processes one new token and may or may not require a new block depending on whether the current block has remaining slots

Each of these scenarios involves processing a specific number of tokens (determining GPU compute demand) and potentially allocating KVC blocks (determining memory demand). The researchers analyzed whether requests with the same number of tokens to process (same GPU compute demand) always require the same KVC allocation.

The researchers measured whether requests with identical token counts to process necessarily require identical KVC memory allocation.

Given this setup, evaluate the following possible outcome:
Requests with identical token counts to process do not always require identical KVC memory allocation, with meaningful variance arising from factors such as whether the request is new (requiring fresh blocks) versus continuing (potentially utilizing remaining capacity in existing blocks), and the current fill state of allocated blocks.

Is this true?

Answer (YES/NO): YES